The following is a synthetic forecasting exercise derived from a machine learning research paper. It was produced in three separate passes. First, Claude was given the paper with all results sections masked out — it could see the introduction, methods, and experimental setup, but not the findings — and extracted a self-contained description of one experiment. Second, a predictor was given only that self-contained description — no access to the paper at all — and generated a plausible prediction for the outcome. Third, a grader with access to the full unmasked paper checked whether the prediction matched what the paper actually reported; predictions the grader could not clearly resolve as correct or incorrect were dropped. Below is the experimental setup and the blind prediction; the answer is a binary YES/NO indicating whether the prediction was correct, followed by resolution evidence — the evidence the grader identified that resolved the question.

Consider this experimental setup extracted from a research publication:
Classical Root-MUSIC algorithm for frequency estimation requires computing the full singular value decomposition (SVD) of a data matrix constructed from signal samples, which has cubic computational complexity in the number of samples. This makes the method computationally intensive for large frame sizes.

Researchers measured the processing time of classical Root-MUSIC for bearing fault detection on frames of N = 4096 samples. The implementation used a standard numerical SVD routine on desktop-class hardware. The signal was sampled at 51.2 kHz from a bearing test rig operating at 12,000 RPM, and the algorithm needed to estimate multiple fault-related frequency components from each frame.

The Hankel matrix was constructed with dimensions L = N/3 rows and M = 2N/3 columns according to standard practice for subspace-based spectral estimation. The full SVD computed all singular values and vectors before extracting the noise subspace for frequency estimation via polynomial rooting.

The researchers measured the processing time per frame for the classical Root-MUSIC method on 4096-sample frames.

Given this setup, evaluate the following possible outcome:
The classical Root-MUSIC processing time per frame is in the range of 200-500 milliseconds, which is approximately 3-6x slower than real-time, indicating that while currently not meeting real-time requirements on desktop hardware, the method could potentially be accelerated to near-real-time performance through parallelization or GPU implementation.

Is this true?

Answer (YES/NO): YES